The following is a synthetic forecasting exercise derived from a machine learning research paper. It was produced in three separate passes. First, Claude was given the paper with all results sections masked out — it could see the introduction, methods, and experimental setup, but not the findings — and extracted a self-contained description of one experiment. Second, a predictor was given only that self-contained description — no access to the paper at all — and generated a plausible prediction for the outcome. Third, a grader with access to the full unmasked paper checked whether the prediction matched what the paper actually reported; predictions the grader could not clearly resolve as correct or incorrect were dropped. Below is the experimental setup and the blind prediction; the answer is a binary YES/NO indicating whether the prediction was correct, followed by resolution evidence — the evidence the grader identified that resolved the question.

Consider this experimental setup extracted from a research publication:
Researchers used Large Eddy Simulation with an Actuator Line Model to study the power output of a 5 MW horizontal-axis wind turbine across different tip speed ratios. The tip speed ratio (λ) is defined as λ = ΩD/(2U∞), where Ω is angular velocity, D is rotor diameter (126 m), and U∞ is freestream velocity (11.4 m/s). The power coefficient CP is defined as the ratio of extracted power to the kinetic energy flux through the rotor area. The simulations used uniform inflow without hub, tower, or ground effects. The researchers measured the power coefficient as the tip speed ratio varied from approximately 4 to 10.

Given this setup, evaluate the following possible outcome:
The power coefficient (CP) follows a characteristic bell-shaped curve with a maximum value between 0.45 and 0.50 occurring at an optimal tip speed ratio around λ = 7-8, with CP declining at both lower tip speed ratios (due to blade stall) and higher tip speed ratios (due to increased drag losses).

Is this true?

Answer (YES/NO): NO